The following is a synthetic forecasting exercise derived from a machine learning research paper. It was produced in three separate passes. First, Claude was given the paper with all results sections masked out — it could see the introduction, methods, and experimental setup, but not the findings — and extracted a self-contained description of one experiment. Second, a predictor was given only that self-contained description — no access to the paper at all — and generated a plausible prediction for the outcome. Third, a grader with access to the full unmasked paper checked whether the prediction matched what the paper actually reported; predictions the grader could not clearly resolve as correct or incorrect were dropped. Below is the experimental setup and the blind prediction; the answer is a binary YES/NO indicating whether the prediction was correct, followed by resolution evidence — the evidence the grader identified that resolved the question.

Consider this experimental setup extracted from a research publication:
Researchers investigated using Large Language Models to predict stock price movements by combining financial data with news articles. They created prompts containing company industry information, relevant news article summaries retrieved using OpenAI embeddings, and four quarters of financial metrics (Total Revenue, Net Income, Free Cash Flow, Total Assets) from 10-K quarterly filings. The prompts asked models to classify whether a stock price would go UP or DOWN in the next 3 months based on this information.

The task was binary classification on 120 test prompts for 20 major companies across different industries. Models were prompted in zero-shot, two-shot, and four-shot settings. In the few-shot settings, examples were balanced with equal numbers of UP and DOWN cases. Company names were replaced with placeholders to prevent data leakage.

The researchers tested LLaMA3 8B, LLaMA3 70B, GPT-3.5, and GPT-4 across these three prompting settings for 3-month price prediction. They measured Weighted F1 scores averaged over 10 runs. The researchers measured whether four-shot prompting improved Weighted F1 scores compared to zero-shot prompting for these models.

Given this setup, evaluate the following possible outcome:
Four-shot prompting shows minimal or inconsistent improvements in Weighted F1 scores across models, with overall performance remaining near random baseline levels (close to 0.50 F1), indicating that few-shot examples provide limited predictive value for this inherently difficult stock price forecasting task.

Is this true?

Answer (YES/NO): NO